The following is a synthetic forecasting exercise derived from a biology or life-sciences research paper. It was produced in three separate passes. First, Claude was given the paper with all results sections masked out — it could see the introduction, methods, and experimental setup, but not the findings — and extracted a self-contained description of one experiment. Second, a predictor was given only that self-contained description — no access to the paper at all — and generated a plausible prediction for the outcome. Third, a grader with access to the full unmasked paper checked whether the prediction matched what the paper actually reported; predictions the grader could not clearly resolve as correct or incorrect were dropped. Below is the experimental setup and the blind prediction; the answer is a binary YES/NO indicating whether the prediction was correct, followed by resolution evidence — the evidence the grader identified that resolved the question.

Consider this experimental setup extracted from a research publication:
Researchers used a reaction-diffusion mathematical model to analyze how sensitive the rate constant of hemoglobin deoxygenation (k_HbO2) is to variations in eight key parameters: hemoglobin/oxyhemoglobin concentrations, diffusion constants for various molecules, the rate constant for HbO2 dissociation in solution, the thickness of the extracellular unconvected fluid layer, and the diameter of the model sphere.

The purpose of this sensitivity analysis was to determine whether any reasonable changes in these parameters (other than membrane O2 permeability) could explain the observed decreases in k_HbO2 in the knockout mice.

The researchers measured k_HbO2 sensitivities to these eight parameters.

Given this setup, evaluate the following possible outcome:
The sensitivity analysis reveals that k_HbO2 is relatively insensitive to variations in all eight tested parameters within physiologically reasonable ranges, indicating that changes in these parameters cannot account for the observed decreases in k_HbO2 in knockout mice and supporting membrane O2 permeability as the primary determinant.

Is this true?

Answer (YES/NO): YES